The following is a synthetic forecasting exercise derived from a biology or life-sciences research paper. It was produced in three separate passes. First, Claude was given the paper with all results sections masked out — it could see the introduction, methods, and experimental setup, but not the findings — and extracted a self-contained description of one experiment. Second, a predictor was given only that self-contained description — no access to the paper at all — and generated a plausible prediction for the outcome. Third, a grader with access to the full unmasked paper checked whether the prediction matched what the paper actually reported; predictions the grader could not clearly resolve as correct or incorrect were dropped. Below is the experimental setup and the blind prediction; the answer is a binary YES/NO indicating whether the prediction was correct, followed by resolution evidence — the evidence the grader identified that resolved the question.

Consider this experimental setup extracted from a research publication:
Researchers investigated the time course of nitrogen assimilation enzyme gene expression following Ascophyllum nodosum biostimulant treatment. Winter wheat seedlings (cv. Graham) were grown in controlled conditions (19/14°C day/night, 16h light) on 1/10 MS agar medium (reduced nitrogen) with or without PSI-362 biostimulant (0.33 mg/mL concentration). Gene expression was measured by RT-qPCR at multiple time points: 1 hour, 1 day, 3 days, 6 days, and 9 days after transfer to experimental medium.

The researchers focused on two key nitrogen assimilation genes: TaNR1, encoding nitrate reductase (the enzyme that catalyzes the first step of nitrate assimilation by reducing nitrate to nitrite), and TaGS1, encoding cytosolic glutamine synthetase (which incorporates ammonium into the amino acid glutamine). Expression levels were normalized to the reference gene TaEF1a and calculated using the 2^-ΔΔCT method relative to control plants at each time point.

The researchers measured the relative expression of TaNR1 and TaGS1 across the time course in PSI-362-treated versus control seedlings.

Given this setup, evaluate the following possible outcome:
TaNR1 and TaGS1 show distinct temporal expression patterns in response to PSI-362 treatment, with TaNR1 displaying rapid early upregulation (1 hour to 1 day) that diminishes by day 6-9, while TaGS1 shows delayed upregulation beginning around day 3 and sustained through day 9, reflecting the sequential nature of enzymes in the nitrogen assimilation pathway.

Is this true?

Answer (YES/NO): NO